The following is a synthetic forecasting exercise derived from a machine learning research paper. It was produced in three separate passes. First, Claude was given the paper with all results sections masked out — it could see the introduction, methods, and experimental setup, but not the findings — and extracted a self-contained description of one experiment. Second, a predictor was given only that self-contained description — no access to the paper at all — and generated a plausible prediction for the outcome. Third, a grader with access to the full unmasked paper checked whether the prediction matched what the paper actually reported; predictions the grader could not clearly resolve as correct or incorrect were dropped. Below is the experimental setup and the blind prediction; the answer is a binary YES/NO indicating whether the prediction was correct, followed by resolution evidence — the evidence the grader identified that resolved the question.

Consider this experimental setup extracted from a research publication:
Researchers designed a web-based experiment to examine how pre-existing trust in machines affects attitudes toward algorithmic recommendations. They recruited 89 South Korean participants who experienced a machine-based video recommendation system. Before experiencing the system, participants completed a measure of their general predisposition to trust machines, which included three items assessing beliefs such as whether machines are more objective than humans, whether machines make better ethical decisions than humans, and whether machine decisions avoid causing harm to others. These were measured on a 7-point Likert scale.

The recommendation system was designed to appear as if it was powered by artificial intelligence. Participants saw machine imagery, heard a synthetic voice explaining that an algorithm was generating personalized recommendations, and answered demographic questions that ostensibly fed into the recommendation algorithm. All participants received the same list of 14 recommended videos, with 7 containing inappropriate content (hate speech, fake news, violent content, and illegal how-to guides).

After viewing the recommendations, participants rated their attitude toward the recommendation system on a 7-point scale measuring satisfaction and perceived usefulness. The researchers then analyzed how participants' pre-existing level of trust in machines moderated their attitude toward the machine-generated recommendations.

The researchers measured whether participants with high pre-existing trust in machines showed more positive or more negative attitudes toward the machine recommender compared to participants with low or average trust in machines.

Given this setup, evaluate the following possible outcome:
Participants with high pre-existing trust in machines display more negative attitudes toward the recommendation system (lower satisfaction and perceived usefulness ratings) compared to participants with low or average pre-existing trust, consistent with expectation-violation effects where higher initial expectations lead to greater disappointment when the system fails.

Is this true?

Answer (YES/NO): YES